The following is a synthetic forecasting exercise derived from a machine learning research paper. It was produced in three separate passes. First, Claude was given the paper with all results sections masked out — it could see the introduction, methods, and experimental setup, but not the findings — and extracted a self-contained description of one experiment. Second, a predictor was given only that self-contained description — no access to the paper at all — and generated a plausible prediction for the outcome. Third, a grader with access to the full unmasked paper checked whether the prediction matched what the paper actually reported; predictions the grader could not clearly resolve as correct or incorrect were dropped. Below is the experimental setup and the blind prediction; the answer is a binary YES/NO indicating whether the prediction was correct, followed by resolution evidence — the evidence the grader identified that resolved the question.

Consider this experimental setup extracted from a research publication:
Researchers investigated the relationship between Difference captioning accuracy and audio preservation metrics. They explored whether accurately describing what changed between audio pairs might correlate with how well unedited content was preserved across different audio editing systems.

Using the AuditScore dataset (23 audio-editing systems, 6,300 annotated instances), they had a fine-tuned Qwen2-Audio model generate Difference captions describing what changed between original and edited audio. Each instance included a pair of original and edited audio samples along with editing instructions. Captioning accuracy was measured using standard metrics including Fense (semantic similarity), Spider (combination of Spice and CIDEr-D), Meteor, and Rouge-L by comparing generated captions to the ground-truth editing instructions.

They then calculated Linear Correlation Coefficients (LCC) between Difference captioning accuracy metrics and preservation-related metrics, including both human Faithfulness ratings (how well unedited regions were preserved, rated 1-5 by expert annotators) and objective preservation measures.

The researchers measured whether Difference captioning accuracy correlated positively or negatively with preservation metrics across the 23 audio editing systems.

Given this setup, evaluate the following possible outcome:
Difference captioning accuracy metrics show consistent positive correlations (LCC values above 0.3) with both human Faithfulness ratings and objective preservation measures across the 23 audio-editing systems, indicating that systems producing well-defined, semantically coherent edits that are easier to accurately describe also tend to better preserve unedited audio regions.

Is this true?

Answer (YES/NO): NO